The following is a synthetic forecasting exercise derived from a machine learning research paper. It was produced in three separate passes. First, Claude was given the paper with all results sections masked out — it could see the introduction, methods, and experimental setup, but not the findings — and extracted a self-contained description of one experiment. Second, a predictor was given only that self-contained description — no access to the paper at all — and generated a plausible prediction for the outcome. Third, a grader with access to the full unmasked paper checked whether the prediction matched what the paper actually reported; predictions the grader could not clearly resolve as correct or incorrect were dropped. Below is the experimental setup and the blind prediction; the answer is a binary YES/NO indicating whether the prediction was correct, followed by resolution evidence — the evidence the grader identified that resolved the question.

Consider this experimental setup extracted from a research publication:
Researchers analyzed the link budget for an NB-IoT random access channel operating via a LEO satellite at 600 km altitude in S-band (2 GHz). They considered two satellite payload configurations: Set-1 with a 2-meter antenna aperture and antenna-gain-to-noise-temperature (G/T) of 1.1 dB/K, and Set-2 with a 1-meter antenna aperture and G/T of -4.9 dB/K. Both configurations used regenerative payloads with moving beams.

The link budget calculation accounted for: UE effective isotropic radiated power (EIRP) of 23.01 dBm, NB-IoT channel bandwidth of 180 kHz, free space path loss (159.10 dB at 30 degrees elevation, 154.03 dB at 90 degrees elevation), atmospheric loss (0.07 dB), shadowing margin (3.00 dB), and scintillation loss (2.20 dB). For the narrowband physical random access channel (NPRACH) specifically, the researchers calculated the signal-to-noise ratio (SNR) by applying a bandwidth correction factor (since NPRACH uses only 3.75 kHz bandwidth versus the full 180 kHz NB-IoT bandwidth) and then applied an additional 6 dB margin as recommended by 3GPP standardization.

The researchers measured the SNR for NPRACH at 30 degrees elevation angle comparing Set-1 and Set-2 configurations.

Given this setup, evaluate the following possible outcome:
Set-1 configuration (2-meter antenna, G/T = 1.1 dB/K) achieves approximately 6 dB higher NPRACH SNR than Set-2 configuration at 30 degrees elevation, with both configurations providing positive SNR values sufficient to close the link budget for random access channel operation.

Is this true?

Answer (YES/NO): YES